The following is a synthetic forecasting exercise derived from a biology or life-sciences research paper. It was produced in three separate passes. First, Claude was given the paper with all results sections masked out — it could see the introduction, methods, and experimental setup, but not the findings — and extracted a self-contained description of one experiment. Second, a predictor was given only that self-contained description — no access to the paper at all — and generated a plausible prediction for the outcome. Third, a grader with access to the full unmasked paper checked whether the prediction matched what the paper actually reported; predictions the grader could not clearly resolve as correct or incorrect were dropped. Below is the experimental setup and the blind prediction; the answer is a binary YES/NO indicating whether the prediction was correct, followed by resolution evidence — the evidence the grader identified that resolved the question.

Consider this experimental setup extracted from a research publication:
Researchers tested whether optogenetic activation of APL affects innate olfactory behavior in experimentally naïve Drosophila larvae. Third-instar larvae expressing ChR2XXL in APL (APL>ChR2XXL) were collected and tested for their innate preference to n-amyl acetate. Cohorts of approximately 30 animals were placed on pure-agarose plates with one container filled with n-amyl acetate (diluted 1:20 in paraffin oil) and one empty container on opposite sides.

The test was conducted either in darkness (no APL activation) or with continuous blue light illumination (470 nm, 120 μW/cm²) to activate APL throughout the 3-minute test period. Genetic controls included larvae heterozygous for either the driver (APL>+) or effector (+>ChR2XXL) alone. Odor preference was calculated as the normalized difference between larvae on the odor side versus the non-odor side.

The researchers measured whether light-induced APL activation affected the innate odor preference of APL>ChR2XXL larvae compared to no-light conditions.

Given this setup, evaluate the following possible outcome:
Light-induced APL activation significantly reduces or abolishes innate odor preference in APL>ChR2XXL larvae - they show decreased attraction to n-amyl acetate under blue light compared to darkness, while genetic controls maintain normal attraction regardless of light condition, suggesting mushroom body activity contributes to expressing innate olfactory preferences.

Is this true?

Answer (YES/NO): NO